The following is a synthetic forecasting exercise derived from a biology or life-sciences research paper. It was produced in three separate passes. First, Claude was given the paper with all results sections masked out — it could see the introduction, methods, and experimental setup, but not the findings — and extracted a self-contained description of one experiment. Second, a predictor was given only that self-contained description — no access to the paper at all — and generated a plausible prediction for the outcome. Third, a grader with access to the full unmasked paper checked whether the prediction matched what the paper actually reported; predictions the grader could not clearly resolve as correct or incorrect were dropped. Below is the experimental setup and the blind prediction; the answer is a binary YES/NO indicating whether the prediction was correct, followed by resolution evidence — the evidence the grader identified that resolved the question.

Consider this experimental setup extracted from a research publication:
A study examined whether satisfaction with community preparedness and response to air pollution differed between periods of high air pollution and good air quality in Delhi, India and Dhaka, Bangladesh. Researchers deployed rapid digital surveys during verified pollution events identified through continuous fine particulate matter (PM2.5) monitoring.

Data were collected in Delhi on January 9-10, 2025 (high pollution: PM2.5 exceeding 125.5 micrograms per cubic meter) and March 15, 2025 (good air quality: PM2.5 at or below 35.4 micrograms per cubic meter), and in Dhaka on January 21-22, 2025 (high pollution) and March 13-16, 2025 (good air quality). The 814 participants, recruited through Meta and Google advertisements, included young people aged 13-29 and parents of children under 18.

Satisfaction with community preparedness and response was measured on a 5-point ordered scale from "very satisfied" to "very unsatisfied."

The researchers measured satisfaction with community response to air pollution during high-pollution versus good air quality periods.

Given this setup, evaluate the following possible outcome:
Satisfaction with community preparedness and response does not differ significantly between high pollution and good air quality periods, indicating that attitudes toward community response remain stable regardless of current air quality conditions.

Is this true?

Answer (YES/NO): NO